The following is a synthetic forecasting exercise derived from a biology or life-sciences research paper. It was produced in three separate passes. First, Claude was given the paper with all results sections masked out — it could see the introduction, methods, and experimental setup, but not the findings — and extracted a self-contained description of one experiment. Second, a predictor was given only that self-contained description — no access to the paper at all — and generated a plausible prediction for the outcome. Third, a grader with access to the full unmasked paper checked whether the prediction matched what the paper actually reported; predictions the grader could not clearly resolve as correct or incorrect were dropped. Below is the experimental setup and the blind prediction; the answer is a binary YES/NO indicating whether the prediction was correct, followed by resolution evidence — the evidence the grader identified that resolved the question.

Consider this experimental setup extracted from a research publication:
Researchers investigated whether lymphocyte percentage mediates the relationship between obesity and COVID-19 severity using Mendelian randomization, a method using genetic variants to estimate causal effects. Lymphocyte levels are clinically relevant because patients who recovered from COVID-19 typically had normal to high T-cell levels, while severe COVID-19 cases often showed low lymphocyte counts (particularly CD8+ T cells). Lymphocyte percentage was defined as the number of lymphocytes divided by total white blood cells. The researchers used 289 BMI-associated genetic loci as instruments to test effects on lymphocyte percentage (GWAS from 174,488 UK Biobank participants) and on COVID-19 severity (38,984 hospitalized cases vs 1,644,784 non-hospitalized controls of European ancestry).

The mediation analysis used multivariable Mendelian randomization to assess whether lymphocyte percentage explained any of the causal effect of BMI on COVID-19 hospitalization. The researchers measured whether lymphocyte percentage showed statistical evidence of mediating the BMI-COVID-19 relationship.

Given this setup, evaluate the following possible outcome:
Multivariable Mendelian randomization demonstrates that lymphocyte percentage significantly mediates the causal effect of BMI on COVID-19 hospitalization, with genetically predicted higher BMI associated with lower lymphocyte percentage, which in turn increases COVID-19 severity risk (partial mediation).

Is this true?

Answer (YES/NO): NO